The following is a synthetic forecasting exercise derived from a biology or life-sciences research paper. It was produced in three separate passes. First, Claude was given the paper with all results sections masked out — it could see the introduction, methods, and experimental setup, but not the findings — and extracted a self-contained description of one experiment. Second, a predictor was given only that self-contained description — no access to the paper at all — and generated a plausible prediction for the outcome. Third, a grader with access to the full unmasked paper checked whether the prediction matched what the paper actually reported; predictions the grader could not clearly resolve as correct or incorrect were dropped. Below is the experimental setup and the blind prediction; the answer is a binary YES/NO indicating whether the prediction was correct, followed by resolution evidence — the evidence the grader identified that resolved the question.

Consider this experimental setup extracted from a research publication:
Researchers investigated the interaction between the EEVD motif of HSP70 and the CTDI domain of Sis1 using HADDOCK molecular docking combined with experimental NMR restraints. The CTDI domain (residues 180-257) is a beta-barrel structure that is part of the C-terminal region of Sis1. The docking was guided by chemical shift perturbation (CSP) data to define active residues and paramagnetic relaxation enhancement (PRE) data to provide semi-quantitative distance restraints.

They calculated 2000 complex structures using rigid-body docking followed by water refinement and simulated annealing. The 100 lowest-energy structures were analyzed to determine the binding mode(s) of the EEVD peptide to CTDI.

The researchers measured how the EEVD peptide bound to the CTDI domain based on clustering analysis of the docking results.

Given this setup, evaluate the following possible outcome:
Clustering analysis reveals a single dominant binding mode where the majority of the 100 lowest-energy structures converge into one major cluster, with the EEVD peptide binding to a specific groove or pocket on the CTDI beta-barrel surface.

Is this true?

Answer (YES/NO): NO